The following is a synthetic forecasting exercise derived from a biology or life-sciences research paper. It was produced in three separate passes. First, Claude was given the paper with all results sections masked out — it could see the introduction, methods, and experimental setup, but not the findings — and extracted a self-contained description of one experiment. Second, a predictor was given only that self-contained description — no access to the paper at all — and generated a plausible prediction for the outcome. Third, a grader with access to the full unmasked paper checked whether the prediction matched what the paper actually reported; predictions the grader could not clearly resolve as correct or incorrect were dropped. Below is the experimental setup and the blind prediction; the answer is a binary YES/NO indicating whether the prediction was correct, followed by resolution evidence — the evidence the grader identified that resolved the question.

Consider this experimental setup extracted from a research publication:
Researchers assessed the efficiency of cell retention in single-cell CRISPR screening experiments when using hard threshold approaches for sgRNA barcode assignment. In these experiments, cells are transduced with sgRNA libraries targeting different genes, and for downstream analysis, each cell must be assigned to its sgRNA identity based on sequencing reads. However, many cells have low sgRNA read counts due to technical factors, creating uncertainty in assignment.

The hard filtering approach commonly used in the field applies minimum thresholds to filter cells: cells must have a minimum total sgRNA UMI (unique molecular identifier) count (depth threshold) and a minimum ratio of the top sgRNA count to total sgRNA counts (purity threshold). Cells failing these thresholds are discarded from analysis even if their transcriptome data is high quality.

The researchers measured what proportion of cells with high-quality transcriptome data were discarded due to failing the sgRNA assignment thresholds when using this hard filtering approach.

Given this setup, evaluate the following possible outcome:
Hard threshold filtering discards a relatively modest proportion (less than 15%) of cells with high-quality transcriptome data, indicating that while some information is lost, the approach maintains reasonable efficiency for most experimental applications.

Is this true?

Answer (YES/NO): NO